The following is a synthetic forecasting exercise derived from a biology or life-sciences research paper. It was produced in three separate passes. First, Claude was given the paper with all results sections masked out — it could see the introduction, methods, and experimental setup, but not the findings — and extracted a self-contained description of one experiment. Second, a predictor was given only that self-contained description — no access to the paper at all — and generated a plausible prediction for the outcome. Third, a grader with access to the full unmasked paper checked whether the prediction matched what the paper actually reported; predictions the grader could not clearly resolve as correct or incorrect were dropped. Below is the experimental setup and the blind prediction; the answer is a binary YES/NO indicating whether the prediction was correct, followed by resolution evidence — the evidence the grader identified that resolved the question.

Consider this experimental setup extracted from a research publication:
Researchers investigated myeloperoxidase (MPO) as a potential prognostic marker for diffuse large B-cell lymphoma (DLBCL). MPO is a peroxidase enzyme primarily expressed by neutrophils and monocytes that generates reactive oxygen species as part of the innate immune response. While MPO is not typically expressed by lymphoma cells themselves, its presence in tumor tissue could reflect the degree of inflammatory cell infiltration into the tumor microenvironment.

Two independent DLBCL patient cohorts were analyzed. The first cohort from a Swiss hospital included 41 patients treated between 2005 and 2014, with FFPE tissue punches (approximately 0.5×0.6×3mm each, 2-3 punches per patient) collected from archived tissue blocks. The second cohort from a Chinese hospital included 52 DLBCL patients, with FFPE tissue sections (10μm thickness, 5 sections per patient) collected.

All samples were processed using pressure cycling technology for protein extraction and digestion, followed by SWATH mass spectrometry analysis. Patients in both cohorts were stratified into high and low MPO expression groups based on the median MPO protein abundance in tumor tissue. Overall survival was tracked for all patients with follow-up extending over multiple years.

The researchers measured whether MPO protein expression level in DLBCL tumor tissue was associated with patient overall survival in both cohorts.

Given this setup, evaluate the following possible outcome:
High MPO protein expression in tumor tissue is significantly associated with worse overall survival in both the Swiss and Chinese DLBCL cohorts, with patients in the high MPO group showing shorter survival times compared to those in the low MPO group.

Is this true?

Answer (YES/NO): NO